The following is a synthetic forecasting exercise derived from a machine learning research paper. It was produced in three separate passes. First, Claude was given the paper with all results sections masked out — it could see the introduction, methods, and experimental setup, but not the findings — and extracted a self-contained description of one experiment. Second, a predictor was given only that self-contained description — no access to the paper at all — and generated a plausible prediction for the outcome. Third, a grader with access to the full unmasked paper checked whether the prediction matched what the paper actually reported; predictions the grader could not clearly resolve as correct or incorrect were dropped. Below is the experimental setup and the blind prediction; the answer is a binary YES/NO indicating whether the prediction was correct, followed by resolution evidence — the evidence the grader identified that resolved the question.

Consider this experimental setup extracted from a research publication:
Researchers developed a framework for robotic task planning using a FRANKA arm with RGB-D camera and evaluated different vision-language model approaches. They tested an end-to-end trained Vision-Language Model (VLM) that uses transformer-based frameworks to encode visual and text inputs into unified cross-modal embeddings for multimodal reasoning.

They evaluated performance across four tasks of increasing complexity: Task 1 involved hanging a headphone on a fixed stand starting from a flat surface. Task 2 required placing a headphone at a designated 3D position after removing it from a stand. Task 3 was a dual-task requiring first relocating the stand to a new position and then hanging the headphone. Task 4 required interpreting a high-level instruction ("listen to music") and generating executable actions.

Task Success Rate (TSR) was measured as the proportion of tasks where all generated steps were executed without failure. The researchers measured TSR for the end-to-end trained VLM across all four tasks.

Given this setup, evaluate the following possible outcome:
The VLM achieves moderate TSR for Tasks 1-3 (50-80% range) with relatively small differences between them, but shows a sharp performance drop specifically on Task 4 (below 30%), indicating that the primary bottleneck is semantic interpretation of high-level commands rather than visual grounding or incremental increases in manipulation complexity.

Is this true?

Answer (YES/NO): NO